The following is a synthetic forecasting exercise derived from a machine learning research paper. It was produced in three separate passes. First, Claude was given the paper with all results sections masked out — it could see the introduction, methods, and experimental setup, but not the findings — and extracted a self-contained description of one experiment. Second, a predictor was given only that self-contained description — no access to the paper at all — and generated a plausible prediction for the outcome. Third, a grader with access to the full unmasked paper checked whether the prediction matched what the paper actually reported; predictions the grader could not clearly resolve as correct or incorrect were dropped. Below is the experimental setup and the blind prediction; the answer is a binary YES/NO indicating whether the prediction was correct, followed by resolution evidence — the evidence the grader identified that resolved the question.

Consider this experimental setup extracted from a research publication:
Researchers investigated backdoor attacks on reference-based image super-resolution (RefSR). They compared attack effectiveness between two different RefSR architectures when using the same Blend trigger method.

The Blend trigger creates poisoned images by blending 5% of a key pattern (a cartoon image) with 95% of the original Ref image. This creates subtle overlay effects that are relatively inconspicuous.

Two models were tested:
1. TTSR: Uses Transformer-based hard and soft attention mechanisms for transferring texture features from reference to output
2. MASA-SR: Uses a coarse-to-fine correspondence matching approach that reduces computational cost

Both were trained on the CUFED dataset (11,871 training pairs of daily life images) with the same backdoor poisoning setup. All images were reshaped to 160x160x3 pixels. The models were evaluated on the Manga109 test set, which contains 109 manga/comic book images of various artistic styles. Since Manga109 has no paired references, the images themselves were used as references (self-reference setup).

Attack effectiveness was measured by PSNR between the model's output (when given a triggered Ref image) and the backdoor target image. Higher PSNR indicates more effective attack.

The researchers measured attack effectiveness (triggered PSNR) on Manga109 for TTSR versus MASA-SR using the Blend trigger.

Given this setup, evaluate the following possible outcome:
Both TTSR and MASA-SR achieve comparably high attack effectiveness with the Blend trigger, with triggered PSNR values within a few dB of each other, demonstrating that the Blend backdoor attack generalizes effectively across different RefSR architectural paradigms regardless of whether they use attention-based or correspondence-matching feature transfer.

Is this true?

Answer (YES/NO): NO